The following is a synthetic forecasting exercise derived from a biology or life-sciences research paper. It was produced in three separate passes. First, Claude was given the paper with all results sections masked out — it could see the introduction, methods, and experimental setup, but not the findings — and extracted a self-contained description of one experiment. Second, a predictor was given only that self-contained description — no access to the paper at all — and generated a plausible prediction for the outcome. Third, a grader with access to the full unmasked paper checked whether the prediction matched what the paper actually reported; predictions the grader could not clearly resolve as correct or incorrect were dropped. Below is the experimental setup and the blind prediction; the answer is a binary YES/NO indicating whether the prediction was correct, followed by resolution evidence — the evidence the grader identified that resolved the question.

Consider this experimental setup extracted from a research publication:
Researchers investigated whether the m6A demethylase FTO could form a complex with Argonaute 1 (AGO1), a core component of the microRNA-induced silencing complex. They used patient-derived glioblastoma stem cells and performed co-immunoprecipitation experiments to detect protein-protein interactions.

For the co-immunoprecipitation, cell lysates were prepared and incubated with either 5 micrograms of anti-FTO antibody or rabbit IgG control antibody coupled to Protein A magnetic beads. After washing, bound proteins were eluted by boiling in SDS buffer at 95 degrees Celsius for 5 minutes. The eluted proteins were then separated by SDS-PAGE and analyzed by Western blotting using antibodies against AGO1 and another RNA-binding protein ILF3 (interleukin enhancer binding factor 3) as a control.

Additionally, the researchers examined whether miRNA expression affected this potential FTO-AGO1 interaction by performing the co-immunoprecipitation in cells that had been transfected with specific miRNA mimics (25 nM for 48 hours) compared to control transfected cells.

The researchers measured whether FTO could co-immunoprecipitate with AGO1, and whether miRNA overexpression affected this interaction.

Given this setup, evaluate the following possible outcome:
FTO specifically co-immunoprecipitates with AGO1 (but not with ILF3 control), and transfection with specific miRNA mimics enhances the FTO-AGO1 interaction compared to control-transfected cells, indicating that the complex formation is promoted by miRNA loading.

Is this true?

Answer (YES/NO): NO